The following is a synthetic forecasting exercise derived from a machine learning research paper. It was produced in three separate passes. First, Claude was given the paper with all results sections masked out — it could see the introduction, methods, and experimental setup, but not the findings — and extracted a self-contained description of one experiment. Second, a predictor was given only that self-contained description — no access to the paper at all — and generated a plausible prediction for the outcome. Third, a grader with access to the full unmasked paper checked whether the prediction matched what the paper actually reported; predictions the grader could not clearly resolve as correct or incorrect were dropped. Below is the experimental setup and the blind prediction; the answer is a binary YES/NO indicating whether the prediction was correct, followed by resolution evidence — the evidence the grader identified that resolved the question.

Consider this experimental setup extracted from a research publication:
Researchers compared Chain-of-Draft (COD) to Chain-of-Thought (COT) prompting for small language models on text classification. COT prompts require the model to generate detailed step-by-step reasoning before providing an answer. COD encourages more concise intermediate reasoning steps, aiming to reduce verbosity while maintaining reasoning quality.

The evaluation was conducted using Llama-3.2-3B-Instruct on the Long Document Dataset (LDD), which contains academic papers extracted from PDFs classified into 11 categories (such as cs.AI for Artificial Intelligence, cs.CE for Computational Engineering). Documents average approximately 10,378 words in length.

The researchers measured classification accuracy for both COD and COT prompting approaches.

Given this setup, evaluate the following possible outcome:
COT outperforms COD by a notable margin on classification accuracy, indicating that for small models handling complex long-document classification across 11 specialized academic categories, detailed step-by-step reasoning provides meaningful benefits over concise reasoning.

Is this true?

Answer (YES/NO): NO